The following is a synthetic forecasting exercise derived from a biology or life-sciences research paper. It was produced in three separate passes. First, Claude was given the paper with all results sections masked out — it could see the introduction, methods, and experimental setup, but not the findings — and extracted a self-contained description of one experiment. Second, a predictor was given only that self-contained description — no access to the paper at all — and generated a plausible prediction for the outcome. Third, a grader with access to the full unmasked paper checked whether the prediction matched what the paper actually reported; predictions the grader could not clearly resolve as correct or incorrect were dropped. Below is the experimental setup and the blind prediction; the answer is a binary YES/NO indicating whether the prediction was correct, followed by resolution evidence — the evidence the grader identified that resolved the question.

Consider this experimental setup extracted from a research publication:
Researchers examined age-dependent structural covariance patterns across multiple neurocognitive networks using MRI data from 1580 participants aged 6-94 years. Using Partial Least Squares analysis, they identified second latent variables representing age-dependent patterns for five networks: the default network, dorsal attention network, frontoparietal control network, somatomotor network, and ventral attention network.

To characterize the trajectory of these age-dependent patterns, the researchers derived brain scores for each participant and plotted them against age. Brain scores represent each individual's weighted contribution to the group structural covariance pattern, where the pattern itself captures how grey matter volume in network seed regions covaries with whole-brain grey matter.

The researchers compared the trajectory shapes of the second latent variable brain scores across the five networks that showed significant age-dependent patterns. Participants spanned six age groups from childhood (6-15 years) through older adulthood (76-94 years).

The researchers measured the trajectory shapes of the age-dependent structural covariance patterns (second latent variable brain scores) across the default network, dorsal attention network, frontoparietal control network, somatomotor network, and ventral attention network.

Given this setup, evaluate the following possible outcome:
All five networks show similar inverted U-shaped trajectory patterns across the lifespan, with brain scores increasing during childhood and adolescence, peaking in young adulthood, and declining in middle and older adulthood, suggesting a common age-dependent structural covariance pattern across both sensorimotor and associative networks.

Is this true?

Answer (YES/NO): NO